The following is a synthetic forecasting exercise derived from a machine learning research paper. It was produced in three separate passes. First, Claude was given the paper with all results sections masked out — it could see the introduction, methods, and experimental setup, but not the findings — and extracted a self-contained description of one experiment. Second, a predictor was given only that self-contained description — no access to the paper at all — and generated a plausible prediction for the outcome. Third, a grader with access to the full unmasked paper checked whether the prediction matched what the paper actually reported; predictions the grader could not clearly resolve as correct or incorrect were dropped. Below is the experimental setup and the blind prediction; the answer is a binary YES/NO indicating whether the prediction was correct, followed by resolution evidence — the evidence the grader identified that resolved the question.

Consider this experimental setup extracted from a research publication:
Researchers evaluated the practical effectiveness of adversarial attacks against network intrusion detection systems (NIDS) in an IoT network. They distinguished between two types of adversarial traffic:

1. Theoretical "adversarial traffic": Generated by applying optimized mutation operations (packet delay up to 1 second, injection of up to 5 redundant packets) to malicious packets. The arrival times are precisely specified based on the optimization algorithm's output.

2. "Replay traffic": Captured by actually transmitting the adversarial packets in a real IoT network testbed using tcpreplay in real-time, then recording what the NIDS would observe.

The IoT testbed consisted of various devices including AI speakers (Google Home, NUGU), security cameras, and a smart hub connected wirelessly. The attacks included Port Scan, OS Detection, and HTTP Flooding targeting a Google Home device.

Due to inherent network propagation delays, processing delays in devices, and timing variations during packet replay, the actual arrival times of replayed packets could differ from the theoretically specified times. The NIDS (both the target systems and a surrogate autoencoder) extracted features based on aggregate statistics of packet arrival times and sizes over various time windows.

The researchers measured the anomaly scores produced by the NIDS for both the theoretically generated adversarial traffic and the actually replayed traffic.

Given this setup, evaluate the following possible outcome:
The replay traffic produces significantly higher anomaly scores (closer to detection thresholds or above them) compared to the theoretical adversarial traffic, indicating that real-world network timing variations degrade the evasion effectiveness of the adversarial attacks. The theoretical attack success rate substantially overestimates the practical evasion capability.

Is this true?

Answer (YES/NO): NO